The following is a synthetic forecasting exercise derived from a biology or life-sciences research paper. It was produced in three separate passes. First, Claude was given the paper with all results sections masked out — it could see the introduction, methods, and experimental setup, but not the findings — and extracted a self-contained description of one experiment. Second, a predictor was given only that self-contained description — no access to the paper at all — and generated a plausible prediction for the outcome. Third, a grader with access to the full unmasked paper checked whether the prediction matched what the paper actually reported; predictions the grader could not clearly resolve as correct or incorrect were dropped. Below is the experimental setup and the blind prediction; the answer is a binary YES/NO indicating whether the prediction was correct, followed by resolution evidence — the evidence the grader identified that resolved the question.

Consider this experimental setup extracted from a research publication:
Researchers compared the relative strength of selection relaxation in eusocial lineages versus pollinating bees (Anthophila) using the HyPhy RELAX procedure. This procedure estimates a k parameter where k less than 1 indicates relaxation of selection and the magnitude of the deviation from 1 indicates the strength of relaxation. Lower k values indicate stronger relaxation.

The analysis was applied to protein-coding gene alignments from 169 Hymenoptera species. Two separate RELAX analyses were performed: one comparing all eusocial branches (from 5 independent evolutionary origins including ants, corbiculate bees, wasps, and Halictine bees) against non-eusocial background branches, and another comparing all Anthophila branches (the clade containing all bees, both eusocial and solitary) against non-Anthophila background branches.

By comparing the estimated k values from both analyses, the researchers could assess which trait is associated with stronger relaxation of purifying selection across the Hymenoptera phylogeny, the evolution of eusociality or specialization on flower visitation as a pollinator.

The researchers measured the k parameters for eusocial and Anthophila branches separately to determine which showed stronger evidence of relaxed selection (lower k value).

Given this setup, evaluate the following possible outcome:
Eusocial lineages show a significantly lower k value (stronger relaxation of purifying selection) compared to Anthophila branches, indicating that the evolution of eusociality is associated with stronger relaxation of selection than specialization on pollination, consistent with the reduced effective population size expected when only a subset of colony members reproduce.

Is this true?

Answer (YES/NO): NO